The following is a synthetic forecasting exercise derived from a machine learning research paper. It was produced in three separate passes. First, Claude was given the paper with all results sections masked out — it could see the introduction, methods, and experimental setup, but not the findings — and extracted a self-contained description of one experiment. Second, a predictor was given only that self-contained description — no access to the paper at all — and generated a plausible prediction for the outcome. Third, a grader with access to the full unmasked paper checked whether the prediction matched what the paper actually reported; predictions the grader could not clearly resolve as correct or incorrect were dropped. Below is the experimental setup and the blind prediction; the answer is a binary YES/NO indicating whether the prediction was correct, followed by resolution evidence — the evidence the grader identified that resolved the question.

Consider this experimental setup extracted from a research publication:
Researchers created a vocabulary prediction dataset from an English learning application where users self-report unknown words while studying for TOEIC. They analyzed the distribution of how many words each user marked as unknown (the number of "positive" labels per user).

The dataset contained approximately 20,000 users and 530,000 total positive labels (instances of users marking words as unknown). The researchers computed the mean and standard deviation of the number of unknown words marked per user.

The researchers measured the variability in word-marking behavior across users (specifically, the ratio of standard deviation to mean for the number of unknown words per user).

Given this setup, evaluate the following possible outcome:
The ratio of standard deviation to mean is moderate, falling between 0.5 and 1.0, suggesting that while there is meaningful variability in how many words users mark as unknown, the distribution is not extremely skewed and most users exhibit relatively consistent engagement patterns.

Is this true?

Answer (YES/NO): NO